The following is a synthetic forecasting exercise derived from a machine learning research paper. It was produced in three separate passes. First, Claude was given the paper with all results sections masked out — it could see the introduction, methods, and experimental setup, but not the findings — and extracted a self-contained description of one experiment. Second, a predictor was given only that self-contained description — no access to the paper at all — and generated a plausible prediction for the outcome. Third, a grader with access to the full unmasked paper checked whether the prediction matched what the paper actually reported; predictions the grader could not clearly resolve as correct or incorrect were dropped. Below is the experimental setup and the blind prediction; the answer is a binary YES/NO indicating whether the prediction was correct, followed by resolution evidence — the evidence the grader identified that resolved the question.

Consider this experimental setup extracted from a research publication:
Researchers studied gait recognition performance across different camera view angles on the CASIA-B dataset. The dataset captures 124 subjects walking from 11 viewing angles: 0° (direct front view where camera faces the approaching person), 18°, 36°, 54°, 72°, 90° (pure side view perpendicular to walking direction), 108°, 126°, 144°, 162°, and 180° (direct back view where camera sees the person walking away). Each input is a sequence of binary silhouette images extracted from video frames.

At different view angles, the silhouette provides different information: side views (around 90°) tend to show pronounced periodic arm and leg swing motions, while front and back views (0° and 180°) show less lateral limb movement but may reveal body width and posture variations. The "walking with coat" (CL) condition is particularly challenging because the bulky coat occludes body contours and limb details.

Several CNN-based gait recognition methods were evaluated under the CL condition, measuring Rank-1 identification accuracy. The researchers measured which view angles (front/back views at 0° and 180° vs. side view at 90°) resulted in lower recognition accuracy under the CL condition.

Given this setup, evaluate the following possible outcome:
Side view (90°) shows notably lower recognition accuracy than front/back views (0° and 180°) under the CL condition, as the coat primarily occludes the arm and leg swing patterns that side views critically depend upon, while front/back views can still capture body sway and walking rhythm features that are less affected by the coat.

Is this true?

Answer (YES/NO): NO